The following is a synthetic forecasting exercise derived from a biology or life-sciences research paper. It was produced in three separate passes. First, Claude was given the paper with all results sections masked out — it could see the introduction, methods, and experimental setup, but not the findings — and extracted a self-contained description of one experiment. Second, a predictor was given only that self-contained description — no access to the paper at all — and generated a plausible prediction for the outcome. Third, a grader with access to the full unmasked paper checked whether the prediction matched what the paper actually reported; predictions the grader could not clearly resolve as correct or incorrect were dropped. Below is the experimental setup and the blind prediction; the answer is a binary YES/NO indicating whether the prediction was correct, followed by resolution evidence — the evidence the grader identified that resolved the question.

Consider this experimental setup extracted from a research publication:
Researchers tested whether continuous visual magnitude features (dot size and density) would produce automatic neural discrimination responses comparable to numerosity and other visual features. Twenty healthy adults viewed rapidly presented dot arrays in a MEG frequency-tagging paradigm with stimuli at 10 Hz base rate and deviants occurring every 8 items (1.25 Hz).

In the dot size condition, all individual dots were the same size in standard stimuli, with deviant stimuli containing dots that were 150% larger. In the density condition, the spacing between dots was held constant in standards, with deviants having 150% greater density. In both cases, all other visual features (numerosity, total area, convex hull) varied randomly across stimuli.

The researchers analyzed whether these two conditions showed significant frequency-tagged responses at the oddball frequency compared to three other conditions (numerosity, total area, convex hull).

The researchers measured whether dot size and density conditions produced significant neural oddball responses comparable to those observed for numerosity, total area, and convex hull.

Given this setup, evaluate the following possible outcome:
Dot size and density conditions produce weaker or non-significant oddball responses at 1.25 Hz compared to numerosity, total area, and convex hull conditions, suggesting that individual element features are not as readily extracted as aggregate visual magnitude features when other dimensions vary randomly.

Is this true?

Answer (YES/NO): YES